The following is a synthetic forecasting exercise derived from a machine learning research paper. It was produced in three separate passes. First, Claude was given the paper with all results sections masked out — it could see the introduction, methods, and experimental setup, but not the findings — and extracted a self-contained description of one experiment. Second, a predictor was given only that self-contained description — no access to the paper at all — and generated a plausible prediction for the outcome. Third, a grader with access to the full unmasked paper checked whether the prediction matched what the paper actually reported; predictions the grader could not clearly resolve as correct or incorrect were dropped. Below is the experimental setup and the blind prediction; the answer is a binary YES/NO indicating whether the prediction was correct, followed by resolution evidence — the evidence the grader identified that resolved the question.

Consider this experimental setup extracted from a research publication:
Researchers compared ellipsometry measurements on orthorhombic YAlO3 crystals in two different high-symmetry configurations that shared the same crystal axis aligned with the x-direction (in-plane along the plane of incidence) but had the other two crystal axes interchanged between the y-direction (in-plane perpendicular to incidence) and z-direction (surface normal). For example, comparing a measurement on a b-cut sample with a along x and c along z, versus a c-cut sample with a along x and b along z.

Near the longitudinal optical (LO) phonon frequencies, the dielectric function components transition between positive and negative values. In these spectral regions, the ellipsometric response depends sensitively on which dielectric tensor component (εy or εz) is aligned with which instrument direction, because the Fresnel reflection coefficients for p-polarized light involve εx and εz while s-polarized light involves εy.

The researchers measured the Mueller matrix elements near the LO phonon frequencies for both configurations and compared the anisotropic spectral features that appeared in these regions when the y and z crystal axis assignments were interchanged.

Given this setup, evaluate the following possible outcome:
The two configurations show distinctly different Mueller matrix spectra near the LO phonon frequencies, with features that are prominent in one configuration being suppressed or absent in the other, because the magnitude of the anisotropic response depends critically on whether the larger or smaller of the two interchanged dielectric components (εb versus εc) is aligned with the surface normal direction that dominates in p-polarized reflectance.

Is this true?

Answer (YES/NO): NO